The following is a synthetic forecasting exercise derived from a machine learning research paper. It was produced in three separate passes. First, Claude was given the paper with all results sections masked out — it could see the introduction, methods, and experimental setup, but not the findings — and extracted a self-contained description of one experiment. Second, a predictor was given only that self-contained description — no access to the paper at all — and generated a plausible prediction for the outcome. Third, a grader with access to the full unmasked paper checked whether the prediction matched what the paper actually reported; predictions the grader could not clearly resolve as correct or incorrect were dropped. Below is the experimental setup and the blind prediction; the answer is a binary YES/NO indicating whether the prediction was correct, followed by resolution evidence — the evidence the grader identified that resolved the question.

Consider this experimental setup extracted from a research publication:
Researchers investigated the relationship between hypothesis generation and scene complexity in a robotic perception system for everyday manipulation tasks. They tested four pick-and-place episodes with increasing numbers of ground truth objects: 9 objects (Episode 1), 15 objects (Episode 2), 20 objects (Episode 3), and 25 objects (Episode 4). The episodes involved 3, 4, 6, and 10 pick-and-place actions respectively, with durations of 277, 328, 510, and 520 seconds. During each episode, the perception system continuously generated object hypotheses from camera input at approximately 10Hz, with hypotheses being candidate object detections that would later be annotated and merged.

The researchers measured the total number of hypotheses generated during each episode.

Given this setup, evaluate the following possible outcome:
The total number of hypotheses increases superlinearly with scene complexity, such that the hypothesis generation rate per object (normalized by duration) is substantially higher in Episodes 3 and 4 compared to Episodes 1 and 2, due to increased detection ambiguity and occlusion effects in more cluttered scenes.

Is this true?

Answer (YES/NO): NO